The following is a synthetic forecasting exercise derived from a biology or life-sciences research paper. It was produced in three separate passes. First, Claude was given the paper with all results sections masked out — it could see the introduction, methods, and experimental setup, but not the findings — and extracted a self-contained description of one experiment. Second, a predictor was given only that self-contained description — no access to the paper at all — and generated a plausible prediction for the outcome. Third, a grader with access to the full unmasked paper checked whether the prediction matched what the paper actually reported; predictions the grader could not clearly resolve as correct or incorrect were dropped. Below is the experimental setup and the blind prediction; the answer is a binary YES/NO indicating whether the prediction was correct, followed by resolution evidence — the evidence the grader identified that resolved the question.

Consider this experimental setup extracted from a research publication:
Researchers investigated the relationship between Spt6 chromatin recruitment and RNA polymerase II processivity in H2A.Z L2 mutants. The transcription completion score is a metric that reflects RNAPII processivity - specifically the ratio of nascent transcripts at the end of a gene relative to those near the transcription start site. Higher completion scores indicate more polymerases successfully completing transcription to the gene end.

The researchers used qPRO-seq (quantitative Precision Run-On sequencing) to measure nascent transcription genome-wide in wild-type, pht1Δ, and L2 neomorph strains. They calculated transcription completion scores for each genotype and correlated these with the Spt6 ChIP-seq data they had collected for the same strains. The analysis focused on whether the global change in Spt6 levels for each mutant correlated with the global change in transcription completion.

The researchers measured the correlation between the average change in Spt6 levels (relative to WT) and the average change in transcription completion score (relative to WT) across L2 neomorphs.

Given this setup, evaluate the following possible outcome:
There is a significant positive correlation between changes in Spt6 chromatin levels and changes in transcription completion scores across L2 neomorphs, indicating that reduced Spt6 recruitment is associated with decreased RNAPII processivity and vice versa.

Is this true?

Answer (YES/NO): YES